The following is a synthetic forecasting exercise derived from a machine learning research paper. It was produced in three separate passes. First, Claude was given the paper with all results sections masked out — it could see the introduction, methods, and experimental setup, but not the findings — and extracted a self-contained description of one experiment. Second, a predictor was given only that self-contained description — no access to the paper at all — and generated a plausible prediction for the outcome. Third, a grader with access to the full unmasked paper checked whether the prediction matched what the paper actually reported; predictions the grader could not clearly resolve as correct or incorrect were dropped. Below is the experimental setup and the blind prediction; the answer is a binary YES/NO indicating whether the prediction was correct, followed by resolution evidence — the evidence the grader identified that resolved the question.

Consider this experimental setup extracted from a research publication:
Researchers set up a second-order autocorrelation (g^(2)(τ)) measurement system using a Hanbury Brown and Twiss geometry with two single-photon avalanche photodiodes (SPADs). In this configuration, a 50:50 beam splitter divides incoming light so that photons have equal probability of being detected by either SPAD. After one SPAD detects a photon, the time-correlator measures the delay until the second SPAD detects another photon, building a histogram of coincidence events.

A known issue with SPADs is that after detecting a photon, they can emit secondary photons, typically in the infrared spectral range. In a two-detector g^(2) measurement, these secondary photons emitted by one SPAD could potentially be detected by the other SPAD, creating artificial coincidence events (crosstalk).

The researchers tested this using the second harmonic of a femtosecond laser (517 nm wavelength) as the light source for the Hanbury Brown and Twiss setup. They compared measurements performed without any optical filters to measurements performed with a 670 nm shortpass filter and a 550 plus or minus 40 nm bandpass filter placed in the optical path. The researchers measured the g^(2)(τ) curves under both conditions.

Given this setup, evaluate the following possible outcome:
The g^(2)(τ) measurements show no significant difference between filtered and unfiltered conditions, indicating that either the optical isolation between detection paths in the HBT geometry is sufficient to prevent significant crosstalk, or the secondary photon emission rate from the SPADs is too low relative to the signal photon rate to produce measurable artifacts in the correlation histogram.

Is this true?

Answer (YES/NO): NO